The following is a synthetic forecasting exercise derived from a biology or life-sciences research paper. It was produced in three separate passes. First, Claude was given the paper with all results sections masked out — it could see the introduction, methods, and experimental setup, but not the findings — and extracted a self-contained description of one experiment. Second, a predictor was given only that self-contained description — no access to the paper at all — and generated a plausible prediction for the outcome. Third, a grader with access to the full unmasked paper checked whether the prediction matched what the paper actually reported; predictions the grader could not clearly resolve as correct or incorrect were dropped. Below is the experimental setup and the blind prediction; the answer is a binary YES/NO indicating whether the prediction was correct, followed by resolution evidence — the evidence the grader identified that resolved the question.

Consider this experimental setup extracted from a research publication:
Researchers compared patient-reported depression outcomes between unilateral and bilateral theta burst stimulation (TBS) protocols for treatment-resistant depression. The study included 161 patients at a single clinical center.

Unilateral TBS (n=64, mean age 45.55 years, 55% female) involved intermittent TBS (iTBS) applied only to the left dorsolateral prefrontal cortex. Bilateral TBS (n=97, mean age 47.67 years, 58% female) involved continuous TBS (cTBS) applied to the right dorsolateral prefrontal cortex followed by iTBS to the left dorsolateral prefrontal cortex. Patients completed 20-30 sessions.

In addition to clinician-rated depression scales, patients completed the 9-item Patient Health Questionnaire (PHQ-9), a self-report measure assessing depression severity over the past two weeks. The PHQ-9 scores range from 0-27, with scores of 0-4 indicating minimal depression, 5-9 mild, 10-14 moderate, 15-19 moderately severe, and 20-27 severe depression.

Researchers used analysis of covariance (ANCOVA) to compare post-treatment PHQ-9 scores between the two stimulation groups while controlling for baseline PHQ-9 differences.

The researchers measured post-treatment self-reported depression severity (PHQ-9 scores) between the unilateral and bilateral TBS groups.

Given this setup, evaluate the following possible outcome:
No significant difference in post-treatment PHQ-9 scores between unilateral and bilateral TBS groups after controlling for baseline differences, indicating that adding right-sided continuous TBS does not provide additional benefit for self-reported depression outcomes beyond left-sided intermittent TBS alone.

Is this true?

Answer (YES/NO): YES